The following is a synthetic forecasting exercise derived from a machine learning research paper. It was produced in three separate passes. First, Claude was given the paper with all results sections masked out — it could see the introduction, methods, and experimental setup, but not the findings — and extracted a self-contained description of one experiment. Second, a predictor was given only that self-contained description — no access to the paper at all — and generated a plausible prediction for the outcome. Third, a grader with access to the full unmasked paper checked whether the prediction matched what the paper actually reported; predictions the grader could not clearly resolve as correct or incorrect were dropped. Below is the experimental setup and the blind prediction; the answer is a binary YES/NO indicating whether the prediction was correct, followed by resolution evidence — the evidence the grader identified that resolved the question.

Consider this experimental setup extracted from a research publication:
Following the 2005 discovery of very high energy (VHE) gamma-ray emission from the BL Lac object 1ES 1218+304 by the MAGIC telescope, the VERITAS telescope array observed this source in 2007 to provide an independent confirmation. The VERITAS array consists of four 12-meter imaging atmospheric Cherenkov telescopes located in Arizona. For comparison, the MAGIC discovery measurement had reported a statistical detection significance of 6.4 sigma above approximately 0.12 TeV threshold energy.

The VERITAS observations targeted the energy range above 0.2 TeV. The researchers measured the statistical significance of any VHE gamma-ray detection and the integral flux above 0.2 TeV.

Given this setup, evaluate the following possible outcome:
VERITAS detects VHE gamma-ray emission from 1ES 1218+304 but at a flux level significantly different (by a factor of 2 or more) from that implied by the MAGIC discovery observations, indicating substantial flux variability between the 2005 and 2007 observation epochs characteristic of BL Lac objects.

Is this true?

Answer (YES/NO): NO